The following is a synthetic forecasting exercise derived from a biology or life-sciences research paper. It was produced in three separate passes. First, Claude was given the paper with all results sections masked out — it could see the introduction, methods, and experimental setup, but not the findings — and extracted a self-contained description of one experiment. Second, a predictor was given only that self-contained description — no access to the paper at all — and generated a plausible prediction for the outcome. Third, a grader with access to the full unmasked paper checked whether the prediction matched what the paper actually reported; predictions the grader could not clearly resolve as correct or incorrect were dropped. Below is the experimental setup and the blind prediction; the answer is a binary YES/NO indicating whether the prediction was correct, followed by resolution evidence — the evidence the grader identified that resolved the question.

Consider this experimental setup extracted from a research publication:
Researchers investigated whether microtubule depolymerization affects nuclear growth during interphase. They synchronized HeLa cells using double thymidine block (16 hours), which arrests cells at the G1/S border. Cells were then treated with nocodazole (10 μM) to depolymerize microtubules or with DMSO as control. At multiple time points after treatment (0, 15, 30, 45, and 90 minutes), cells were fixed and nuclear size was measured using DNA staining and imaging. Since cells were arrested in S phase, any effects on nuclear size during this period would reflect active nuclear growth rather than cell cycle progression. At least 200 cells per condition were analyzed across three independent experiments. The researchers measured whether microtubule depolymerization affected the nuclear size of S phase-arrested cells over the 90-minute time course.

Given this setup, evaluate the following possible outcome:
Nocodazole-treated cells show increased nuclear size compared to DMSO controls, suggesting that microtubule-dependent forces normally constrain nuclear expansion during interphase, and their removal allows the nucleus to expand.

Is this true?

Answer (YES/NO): NO